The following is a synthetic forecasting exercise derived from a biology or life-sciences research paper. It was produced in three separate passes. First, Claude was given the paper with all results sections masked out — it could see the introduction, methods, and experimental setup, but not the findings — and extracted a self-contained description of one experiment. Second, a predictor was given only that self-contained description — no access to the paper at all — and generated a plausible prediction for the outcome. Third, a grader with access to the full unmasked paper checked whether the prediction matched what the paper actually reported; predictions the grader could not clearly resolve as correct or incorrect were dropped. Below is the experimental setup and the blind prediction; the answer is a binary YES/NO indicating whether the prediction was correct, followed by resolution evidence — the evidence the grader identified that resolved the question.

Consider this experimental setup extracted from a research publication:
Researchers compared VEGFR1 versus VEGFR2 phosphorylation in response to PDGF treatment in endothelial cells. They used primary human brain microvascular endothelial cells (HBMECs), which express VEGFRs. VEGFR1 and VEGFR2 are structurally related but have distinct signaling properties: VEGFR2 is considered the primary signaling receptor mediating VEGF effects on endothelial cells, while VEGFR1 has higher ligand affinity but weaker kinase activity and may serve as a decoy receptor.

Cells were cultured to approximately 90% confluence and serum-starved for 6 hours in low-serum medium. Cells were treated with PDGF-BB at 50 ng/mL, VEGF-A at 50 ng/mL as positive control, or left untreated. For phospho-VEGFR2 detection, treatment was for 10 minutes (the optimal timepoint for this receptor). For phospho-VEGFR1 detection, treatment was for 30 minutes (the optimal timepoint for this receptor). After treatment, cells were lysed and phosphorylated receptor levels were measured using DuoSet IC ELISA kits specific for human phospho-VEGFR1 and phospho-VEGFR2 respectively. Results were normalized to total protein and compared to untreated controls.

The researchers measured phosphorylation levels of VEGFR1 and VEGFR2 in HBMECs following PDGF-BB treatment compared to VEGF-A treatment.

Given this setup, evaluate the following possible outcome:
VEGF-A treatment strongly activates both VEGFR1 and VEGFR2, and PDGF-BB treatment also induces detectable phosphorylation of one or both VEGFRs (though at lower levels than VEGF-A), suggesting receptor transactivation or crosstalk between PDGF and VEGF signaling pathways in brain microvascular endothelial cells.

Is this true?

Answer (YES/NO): NO